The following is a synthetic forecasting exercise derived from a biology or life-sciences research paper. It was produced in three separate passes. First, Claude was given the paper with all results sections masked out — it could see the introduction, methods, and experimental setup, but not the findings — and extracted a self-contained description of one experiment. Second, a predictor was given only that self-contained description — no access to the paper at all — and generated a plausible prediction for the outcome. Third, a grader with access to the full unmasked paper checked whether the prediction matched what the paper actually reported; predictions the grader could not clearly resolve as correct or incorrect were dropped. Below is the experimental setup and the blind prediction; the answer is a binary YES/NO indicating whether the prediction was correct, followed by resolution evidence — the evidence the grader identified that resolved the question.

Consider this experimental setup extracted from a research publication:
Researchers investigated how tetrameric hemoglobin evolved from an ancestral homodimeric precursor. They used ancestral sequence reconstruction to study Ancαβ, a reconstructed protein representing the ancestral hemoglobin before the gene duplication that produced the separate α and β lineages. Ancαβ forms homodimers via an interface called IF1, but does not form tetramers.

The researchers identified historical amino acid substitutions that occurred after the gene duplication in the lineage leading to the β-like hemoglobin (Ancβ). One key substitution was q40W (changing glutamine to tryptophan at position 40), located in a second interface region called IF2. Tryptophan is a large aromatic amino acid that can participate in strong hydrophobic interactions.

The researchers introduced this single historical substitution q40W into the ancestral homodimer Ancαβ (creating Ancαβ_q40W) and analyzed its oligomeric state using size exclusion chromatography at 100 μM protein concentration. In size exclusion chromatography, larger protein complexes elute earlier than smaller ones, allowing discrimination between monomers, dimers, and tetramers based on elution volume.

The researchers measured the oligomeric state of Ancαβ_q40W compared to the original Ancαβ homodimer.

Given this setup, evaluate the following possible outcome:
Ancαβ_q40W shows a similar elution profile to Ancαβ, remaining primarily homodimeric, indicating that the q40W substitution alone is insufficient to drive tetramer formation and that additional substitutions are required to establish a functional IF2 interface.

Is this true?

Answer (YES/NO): NO